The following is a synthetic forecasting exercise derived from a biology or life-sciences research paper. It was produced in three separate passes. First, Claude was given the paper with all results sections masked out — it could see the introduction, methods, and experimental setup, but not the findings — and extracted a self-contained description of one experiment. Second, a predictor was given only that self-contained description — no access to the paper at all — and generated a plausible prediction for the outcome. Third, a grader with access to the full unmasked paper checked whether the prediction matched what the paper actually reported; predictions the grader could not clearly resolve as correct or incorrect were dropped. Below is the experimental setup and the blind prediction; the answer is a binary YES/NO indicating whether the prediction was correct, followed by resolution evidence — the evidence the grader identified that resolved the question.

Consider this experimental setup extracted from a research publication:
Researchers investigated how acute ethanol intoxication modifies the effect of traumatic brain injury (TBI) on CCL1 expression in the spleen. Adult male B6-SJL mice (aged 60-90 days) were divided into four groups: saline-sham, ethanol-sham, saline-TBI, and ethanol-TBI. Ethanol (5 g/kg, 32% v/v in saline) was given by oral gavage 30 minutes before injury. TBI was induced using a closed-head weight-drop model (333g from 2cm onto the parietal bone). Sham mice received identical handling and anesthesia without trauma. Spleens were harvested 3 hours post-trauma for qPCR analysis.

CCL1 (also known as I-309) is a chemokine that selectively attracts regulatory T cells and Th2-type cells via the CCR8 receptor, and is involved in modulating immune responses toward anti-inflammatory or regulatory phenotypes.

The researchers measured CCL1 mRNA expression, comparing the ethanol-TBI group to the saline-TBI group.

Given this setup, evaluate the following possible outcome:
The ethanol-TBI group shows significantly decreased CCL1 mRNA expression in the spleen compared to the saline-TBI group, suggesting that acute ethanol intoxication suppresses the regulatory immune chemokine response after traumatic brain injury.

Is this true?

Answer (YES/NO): YES